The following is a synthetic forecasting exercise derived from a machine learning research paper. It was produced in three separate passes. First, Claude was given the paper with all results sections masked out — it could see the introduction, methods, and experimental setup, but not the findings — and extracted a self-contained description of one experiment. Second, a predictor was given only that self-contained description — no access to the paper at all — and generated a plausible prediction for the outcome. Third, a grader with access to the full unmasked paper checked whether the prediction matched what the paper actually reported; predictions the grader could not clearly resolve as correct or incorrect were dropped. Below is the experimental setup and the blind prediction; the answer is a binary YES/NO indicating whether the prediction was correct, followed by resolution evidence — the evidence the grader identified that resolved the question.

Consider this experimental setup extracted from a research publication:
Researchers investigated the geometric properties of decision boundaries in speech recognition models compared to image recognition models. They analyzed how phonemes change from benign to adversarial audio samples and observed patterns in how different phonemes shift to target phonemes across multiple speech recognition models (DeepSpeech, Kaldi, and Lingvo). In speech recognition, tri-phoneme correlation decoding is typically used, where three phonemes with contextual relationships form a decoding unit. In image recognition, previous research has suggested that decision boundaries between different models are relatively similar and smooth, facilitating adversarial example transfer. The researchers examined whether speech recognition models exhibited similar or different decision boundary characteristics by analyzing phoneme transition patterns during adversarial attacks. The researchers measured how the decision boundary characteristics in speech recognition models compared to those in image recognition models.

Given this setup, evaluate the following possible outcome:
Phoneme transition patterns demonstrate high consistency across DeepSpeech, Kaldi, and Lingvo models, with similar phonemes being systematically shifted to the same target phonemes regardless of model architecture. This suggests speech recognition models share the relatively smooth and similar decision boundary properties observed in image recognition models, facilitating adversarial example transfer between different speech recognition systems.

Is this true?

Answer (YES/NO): NO